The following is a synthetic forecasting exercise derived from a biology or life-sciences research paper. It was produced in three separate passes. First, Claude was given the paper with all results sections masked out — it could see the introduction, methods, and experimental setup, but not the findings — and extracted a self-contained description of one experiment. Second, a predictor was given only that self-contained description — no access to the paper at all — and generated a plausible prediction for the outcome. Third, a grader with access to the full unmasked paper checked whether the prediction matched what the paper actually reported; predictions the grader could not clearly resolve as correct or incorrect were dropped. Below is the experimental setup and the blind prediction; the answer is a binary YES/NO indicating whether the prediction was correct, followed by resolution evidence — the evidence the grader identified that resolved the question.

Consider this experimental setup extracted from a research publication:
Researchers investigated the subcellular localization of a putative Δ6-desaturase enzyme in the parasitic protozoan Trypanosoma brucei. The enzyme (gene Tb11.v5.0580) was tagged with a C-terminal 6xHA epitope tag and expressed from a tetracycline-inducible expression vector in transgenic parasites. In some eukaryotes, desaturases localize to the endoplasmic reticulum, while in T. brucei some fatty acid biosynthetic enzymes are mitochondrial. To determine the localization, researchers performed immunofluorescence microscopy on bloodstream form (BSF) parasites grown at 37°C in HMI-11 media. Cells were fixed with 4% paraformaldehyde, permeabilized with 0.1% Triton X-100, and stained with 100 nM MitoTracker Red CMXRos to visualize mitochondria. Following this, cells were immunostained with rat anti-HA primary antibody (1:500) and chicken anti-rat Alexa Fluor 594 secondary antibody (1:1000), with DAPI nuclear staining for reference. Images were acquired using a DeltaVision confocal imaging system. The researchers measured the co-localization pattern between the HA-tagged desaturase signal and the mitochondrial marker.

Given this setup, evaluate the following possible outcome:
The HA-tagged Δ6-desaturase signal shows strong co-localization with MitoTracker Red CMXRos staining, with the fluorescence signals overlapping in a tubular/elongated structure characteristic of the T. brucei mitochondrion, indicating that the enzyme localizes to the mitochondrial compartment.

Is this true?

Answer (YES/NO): NO